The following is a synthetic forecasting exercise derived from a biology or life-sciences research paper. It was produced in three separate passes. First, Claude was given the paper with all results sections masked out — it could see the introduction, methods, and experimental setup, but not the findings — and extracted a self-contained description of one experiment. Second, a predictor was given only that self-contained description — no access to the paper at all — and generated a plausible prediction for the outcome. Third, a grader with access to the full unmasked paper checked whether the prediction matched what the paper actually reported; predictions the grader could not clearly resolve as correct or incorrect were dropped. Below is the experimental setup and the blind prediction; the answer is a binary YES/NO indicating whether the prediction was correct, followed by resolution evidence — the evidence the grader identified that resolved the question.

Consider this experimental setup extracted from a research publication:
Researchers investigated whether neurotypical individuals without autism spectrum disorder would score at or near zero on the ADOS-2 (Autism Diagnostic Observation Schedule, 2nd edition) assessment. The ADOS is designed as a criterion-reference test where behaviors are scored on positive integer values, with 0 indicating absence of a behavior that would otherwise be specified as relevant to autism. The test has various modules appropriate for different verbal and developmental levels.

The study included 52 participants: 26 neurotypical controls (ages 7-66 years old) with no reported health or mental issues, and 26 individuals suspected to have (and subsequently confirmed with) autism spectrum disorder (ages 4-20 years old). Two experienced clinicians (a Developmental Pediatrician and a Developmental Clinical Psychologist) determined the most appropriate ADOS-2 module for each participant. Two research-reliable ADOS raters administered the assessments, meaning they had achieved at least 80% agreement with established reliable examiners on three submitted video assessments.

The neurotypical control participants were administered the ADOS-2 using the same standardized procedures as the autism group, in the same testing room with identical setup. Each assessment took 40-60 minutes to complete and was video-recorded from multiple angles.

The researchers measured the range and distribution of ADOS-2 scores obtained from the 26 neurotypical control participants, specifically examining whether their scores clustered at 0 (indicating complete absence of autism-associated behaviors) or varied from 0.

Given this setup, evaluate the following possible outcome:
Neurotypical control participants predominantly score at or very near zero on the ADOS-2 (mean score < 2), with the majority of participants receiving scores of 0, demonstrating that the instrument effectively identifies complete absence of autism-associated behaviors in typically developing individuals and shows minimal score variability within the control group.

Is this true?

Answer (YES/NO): NO